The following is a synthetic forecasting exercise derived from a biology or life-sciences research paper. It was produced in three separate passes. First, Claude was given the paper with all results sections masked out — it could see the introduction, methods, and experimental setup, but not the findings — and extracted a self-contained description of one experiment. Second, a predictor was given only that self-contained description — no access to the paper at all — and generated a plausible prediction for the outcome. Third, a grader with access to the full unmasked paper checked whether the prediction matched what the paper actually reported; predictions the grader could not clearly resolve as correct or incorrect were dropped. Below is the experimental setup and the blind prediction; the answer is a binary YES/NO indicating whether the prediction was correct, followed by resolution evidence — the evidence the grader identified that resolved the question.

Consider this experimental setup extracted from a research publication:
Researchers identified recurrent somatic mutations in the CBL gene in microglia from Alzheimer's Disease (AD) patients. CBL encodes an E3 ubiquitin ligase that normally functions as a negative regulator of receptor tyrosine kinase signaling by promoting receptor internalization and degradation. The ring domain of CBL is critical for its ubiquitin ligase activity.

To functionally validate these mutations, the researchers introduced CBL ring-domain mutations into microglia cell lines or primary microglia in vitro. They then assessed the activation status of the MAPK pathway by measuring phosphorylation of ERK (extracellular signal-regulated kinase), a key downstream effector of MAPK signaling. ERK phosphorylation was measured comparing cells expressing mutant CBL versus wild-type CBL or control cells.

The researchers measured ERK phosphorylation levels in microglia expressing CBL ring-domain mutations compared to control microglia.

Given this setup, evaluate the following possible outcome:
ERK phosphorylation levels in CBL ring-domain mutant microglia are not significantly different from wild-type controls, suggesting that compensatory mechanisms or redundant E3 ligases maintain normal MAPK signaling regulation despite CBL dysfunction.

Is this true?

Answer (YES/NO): NO